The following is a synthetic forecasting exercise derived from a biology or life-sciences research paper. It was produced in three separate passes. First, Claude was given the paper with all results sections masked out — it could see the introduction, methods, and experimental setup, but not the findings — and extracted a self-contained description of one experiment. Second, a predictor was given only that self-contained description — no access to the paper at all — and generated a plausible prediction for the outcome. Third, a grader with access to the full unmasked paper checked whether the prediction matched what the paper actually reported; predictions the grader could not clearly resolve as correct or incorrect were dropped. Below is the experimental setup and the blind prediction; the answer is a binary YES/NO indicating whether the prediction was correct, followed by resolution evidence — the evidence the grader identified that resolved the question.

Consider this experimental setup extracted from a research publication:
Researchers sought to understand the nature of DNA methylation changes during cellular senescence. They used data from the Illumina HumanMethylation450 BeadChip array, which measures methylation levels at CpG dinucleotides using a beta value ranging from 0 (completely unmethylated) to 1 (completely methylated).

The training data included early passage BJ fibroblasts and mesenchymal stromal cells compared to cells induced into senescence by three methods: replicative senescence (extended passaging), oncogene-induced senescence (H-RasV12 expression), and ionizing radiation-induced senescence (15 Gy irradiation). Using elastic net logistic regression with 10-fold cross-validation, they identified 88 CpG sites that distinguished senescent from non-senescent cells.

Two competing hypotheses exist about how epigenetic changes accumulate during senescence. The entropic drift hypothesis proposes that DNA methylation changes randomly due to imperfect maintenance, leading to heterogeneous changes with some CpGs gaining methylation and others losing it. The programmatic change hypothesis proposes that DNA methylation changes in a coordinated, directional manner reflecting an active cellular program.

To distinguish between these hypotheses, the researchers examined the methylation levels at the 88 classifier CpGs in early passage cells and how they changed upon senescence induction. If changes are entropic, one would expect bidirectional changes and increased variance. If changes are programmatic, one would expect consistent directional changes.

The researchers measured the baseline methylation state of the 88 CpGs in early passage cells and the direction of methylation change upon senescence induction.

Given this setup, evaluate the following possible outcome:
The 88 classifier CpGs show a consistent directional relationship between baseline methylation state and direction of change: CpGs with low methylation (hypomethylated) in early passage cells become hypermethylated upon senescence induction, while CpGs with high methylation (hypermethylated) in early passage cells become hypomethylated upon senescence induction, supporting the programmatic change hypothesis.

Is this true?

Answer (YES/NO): NO